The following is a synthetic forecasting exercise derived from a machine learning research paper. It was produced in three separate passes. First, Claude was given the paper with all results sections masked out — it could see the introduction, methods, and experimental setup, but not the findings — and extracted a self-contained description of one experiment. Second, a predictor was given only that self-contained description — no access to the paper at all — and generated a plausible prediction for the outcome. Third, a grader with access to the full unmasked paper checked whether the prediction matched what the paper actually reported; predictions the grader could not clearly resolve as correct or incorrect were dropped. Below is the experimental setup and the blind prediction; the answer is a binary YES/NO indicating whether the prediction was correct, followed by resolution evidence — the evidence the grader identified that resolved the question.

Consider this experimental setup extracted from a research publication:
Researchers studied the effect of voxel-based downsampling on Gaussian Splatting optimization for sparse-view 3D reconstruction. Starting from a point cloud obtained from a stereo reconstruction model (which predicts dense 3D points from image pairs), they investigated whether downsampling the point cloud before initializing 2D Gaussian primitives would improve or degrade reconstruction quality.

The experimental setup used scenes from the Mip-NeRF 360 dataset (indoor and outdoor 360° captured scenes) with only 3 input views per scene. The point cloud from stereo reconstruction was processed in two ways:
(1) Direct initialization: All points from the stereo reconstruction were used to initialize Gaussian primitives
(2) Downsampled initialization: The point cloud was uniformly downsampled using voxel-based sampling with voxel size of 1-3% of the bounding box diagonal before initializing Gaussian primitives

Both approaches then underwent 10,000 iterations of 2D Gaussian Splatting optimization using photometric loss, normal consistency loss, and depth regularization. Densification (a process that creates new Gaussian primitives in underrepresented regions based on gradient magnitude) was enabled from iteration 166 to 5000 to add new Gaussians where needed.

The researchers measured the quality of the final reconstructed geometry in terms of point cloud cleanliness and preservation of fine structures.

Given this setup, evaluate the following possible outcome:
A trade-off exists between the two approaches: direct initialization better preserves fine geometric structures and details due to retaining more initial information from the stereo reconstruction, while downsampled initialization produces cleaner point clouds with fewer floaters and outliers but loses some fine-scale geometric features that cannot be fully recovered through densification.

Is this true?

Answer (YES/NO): NO